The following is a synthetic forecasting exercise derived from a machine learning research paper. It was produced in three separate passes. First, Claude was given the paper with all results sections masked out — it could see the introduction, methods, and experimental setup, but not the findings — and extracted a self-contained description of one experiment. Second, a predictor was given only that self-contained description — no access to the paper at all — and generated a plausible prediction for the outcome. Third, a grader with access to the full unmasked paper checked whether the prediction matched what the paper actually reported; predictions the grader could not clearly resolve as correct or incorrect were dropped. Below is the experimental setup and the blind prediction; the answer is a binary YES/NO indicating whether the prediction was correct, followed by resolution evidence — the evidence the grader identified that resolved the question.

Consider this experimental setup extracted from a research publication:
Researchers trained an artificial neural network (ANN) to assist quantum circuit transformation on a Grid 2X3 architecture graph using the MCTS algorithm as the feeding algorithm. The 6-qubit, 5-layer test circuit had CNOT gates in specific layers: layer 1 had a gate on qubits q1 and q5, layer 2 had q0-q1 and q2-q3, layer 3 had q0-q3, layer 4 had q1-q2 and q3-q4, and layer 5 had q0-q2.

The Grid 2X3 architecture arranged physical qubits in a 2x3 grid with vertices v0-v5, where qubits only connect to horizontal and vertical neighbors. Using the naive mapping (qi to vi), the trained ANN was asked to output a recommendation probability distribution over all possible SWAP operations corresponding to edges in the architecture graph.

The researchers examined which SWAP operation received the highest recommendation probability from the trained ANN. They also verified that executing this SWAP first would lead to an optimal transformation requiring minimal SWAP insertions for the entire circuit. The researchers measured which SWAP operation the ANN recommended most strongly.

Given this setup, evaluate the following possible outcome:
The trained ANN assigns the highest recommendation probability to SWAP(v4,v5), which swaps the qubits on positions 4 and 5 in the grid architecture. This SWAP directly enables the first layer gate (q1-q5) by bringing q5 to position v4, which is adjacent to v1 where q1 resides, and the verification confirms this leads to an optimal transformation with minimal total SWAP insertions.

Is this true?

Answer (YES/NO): NO